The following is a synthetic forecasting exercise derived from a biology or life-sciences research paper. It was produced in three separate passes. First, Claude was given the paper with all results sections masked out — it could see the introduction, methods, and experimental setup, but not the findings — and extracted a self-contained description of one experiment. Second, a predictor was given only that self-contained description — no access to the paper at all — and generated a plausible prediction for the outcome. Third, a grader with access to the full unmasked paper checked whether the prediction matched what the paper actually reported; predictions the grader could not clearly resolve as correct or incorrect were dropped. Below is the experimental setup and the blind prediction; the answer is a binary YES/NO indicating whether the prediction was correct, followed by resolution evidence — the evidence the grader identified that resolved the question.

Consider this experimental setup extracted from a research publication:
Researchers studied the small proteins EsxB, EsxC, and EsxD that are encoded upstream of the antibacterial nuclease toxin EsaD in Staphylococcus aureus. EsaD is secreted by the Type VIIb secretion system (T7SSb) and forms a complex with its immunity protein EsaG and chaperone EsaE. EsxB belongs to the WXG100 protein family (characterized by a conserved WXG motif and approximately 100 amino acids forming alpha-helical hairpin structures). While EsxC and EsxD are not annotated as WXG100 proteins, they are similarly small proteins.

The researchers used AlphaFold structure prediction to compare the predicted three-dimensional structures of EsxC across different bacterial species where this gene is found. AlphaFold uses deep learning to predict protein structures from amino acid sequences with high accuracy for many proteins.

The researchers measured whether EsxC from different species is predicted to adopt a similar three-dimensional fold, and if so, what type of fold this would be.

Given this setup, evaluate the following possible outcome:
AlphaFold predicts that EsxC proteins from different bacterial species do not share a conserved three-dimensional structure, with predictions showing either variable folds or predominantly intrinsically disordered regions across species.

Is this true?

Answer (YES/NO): NO